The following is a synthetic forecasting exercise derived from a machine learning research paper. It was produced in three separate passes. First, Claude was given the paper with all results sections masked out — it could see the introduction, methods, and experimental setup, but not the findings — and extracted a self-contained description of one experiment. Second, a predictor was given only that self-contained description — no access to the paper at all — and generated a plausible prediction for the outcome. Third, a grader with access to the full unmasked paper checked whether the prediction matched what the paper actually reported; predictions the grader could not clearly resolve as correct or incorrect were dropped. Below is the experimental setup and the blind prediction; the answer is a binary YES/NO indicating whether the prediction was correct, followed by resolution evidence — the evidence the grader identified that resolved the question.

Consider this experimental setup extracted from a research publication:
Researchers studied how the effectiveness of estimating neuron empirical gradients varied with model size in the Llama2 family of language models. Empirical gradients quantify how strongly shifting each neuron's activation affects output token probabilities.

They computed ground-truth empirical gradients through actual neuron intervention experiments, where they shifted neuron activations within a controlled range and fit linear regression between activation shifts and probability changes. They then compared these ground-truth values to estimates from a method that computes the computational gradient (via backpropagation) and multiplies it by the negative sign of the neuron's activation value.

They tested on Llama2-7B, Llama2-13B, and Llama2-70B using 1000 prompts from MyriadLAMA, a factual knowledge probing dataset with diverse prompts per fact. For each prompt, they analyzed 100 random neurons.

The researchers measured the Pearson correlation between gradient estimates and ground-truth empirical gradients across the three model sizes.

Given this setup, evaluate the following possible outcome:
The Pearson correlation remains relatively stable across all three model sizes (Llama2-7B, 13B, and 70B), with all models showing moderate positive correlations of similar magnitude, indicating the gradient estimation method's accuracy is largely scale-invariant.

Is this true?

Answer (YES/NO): NO